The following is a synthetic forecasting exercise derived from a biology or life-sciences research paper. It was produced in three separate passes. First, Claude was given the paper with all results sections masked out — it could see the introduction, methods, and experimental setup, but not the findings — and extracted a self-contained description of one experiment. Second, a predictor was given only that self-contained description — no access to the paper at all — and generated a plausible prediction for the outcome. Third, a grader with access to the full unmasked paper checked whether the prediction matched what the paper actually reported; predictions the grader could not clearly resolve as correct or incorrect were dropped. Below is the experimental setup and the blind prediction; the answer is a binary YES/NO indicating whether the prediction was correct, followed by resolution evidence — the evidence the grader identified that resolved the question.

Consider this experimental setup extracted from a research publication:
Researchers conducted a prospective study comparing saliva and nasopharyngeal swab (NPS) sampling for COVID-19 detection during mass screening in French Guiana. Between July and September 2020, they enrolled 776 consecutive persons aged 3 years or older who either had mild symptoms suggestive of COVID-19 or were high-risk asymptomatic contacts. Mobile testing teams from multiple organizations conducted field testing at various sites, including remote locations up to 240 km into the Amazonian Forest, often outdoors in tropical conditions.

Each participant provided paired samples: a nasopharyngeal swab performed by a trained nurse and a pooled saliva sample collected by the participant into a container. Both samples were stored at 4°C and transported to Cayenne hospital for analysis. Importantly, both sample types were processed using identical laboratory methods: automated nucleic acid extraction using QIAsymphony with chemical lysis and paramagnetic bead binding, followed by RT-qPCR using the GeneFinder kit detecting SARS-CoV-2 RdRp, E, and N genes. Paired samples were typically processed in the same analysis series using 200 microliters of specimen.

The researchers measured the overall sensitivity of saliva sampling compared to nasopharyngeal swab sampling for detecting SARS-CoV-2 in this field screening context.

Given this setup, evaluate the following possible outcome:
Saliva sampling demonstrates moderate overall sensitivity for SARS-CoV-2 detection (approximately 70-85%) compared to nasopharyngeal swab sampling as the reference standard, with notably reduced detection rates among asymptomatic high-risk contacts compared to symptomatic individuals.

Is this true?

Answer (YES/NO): NO